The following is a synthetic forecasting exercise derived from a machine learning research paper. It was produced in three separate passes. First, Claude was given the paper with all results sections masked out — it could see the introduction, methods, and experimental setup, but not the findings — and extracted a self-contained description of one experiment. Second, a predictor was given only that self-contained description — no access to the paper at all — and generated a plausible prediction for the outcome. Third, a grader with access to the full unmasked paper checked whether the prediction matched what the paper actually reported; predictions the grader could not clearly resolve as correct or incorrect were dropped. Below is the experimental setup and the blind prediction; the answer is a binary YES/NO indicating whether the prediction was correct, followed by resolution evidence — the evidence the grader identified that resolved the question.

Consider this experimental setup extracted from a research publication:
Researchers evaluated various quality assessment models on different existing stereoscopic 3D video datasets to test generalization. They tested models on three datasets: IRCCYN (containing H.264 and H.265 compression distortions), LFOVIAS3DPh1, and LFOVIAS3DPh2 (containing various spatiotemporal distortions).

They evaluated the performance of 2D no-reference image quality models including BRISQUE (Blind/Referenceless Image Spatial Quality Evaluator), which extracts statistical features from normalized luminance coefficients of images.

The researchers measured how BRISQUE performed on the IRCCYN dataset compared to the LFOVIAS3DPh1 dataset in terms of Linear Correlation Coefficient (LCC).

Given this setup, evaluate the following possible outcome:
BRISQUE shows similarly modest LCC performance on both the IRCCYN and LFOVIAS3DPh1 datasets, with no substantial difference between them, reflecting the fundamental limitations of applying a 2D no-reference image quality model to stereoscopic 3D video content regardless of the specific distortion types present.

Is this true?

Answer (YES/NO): NO